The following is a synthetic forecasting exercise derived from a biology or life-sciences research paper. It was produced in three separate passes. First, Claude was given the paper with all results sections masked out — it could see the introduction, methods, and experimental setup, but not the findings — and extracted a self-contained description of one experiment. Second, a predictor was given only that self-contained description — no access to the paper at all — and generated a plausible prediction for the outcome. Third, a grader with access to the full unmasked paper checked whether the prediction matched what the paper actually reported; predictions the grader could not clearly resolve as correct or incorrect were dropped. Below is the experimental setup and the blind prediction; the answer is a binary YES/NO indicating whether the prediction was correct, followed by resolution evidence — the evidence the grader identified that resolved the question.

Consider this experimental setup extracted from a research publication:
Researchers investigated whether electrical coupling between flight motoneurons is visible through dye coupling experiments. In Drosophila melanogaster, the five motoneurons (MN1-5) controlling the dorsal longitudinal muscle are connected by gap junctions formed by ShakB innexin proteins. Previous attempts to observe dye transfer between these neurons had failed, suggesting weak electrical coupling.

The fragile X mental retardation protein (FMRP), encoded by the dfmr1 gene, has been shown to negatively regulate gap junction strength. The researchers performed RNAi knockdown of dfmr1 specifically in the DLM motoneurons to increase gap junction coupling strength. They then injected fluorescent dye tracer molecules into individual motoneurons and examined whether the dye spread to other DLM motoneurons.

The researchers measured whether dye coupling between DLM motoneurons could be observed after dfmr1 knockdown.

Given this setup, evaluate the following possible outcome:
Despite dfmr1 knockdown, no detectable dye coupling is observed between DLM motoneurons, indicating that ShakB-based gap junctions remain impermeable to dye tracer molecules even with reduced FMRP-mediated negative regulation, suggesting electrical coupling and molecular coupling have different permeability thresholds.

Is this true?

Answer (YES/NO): NO